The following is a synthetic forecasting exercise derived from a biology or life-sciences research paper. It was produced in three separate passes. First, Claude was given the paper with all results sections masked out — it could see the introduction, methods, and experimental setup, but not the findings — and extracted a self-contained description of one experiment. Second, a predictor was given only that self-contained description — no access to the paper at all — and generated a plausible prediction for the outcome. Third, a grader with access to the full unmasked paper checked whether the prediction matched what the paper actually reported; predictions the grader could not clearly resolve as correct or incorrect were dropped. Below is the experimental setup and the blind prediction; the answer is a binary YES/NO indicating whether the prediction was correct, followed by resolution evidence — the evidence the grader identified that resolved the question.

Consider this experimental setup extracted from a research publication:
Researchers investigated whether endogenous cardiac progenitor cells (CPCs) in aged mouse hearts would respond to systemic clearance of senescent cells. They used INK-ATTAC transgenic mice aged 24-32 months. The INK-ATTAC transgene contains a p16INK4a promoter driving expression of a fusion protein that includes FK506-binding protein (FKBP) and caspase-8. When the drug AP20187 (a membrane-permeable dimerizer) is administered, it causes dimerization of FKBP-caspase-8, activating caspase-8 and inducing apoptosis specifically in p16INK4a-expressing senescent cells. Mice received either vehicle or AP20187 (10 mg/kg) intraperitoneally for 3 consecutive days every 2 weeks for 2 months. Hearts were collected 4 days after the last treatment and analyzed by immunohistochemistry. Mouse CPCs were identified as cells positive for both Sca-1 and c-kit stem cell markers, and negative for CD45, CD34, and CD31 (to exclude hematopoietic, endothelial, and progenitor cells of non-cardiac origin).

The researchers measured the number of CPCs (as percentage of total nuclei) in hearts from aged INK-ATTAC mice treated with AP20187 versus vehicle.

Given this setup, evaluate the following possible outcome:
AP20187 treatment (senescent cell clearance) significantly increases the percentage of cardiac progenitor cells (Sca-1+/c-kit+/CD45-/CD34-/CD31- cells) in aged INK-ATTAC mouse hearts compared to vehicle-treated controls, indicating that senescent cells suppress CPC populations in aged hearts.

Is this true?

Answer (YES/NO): YES